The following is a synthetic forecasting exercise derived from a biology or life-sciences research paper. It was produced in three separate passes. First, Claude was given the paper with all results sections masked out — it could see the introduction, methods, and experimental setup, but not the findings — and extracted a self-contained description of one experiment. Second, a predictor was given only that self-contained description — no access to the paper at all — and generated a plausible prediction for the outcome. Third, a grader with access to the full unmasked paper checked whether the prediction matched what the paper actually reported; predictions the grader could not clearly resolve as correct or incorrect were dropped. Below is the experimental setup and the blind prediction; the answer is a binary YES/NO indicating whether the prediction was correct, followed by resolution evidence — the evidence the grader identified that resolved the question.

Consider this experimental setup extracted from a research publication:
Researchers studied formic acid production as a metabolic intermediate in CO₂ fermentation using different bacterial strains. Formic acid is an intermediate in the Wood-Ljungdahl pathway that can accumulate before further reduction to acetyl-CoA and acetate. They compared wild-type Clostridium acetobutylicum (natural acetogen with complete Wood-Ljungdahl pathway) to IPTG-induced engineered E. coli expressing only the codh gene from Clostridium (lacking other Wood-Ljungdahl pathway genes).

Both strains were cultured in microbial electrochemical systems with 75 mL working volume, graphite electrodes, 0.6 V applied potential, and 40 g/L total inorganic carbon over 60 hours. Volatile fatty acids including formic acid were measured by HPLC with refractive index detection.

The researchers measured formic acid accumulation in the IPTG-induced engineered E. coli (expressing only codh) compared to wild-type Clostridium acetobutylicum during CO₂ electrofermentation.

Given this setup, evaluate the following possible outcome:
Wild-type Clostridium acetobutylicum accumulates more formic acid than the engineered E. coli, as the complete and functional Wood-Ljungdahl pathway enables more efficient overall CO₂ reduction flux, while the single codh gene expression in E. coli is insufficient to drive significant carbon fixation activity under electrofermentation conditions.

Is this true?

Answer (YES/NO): NO